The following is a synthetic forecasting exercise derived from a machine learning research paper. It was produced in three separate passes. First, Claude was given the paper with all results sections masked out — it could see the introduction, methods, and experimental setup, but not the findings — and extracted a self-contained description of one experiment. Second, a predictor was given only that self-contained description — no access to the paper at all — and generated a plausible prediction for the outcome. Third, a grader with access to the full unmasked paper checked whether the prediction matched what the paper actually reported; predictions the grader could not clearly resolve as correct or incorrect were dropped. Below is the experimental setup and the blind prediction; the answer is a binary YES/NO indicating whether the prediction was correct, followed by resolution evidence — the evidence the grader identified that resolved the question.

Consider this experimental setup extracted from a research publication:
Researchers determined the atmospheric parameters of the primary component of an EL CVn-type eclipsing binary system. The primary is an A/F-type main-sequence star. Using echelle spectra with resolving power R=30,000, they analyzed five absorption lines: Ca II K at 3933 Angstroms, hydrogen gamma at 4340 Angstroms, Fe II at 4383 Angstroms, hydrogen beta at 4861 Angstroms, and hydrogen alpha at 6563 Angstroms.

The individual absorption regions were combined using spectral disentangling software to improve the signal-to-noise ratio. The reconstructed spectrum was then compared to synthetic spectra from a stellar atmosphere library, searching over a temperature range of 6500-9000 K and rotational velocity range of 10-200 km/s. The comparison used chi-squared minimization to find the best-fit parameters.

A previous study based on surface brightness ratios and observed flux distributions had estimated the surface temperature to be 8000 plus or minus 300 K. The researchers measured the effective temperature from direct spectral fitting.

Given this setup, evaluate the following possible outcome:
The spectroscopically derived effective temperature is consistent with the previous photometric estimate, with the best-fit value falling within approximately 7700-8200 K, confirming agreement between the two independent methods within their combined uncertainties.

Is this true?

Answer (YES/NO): YES